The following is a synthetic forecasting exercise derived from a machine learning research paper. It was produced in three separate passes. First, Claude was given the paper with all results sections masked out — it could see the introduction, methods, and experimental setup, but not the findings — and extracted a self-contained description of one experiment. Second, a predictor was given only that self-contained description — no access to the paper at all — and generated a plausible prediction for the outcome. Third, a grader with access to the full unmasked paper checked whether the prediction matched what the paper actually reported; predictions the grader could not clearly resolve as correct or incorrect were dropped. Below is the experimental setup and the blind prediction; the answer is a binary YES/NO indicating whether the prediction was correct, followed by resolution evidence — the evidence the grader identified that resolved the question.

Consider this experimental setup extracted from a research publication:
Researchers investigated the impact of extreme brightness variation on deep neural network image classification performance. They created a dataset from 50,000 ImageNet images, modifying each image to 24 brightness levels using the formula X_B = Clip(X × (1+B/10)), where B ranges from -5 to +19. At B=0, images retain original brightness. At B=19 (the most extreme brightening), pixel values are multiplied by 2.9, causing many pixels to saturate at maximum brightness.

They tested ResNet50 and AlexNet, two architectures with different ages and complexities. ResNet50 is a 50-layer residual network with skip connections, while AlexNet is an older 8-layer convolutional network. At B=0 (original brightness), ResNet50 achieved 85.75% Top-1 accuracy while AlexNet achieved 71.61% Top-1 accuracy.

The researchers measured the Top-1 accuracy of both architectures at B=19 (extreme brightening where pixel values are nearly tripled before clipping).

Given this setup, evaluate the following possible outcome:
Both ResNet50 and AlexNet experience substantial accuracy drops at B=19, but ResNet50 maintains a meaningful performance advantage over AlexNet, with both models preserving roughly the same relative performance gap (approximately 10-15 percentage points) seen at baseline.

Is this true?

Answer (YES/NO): NO